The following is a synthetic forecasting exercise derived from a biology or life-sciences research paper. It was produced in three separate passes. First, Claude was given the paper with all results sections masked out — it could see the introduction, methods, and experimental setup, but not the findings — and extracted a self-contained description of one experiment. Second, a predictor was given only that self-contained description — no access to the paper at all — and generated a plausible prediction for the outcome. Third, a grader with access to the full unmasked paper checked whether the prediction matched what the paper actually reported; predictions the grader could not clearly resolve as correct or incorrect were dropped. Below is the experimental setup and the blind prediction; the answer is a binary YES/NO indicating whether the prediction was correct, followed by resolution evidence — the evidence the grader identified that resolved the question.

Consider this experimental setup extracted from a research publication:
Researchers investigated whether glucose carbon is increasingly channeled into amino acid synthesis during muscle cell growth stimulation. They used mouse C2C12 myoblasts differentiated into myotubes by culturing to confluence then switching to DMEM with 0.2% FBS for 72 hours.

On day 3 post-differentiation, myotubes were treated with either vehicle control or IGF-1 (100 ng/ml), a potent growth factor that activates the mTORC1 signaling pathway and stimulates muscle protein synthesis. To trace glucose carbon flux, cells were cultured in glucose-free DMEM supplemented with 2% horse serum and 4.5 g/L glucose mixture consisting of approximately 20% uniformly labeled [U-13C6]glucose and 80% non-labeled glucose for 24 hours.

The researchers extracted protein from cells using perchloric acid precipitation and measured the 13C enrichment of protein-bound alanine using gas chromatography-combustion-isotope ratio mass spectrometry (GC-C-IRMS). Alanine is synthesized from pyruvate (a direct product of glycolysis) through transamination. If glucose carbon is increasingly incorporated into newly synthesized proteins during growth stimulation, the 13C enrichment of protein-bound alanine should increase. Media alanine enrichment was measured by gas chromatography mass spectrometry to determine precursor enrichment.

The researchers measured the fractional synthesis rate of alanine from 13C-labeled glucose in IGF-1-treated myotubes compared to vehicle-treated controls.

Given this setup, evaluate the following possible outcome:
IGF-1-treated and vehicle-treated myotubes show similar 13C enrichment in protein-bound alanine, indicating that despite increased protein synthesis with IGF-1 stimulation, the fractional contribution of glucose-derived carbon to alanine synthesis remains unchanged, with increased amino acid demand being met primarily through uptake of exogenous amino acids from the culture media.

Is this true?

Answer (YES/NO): NO